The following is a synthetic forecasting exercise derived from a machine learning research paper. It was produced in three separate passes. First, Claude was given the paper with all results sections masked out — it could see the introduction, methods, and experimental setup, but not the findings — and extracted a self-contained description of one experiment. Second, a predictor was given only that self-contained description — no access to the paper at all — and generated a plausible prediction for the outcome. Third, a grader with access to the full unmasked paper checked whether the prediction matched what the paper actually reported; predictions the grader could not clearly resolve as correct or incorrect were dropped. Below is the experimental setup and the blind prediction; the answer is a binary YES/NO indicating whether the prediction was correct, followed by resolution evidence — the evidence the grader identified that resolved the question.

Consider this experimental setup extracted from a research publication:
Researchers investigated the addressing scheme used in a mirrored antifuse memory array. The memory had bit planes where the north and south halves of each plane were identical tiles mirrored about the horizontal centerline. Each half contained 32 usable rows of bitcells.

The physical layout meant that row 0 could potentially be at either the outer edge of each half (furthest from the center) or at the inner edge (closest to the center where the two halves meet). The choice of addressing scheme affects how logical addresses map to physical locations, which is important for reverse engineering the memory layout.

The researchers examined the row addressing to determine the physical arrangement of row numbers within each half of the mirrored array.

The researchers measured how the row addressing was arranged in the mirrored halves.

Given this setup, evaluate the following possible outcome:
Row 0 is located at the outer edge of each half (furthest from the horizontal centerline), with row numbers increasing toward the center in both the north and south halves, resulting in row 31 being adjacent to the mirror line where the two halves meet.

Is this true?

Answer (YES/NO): NO